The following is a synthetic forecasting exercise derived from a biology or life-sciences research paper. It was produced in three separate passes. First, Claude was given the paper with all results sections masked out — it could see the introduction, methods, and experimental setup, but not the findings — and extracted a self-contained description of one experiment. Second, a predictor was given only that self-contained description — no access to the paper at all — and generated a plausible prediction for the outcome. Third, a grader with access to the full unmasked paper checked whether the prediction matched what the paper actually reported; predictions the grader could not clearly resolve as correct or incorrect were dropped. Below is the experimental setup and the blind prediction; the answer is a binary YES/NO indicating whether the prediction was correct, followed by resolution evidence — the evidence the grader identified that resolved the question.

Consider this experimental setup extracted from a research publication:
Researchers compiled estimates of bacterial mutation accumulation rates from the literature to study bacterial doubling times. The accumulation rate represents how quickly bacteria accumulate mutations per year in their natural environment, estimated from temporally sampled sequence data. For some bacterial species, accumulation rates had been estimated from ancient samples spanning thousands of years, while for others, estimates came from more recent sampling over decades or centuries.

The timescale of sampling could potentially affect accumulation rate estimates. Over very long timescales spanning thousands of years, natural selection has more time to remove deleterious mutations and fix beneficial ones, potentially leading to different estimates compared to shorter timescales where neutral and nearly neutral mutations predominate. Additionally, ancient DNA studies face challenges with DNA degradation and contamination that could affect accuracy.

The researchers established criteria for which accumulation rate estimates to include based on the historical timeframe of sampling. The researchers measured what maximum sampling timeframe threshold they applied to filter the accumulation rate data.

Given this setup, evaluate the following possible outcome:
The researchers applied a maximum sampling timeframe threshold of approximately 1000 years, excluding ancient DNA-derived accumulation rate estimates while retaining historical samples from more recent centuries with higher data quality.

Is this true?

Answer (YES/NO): NO